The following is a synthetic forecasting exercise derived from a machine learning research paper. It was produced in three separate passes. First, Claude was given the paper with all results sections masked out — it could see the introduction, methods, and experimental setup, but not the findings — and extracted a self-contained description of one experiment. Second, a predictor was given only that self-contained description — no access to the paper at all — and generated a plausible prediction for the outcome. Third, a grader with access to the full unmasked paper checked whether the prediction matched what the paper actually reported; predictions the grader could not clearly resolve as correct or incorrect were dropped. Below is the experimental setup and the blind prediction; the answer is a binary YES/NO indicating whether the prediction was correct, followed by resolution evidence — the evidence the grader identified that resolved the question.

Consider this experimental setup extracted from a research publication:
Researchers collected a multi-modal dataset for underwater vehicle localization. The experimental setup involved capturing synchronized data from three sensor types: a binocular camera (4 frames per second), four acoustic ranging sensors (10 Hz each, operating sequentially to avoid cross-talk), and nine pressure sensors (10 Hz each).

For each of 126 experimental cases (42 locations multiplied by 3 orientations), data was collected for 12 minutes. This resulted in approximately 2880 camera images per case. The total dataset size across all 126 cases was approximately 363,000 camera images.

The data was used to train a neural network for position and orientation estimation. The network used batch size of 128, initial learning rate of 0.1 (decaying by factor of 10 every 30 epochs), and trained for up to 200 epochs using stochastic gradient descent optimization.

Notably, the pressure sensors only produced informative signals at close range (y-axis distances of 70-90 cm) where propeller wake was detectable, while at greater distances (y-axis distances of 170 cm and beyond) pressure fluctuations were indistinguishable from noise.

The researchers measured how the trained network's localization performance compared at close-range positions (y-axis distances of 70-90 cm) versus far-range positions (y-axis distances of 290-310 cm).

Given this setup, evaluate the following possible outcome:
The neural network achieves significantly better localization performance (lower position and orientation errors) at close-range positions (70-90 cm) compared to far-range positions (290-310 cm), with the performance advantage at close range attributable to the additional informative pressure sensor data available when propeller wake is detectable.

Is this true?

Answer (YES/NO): YES